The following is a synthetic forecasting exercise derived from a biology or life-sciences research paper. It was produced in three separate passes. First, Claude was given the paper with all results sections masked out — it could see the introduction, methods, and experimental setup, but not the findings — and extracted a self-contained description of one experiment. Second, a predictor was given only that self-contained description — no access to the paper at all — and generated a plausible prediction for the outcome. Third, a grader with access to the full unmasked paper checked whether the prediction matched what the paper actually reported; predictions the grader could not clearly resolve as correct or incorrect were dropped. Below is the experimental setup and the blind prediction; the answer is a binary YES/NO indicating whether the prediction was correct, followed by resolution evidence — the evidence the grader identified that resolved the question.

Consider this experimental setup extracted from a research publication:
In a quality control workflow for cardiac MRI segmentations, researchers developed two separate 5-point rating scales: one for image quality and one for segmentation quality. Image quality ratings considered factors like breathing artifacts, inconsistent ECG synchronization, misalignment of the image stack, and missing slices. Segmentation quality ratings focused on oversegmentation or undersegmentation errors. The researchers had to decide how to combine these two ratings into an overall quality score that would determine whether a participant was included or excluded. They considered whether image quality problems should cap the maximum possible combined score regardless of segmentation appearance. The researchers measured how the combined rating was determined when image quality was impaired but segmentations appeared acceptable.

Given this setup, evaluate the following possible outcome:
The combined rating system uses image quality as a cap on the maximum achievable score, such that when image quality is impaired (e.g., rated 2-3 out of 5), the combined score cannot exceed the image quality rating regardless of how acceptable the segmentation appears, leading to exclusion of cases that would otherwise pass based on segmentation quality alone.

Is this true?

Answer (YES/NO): YES